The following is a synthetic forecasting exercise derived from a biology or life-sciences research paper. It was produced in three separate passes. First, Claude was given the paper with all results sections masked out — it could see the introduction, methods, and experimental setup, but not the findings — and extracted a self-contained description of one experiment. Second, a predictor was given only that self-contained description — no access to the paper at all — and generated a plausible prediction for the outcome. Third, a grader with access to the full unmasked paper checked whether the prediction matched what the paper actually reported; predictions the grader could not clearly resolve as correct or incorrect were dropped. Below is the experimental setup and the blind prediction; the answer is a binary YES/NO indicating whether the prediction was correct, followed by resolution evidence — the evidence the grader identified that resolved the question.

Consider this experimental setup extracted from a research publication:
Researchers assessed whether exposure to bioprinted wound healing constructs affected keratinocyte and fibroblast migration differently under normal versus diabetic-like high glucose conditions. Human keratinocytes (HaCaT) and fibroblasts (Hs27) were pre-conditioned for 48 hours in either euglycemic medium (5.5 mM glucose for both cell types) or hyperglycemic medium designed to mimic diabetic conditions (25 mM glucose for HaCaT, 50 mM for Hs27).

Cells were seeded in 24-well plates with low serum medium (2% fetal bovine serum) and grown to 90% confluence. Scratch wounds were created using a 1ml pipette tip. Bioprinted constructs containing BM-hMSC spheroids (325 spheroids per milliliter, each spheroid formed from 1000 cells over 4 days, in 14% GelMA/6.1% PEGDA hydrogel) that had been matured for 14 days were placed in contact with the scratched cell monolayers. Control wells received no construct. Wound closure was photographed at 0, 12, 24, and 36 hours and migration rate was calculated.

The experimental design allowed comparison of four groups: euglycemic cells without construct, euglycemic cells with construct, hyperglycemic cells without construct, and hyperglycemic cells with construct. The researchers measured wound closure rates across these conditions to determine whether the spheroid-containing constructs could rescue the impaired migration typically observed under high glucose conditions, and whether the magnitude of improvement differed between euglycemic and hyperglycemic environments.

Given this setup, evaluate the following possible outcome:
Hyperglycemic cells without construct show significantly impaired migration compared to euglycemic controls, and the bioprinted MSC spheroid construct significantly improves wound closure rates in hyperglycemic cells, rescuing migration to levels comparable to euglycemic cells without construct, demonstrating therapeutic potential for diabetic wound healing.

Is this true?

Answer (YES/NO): NO